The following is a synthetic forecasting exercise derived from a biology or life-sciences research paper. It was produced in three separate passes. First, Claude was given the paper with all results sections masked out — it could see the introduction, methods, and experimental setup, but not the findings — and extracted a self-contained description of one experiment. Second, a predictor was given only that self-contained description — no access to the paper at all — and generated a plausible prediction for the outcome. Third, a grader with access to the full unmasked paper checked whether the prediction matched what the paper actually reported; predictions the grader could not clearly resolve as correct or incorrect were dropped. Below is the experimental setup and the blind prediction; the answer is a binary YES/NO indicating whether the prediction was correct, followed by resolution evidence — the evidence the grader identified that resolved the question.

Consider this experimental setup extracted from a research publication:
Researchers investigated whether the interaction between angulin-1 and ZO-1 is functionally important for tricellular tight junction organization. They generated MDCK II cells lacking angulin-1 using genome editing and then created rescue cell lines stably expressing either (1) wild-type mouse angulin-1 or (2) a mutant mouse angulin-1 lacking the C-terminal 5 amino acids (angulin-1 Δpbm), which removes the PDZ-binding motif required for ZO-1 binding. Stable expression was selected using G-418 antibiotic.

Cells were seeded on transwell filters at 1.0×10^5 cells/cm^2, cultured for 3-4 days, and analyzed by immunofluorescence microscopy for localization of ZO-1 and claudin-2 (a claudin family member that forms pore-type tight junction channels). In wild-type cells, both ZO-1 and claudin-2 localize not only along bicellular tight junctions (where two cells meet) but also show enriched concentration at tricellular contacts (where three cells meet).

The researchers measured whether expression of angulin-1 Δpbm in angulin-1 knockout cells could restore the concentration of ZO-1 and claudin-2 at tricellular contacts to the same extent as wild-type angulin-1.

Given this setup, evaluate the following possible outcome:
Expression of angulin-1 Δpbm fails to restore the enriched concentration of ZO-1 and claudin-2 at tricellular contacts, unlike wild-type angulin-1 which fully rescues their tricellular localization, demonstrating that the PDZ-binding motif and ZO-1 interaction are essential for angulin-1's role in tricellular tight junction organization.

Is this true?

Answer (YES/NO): YES